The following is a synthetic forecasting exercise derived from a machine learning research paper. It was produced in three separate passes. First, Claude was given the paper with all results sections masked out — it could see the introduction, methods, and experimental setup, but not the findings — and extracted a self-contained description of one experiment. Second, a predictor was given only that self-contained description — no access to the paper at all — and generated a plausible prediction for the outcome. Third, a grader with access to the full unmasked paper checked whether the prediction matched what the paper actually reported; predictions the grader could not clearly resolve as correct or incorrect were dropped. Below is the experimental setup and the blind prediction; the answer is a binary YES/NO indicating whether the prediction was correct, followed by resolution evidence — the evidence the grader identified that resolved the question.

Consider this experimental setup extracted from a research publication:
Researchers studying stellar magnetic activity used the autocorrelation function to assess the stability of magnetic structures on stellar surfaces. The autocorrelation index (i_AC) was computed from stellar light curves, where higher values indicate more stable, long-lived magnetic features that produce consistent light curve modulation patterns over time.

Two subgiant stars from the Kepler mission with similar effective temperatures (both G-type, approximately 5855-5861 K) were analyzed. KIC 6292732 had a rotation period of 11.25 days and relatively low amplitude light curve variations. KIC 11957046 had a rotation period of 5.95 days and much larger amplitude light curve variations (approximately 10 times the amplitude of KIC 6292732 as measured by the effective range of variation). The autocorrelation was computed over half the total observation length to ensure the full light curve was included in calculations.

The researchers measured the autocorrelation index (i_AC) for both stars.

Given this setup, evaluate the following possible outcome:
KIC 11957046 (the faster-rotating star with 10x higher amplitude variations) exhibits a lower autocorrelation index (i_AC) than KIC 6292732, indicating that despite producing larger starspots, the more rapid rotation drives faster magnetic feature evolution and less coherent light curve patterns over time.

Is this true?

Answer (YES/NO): NO